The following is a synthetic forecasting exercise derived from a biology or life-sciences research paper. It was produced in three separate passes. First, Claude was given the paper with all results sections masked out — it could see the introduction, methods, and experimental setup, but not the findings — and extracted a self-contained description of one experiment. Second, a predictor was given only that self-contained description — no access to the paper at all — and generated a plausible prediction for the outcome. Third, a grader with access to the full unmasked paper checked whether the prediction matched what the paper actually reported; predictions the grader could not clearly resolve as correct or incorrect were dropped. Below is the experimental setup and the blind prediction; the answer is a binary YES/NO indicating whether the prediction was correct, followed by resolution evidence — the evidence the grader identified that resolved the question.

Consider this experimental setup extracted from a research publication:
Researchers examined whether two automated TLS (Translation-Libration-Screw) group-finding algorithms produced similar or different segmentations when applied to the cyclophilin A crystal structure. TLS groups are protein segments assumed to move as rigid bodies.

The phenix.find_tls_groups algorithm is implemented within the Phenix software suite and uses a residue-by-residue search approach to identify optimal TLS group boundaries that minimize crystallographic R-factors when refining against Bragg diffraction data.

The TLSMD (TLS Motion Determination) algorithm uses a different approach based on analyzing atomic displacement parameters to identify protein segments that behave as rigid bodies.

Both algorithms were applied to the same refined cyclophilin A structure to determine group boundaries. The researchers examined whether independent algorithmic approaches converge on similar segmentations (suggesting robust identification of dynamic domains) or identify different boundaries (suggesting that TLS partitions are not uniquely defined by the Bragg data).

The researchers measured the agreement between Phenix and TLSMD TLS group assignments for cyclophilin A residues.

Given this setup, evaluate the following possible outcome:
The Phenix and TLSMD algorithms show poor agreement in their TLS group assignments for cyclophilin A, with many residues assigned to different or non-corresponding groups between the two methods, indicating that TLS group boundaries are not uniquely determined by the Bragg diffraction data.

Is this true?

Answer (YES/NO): YES